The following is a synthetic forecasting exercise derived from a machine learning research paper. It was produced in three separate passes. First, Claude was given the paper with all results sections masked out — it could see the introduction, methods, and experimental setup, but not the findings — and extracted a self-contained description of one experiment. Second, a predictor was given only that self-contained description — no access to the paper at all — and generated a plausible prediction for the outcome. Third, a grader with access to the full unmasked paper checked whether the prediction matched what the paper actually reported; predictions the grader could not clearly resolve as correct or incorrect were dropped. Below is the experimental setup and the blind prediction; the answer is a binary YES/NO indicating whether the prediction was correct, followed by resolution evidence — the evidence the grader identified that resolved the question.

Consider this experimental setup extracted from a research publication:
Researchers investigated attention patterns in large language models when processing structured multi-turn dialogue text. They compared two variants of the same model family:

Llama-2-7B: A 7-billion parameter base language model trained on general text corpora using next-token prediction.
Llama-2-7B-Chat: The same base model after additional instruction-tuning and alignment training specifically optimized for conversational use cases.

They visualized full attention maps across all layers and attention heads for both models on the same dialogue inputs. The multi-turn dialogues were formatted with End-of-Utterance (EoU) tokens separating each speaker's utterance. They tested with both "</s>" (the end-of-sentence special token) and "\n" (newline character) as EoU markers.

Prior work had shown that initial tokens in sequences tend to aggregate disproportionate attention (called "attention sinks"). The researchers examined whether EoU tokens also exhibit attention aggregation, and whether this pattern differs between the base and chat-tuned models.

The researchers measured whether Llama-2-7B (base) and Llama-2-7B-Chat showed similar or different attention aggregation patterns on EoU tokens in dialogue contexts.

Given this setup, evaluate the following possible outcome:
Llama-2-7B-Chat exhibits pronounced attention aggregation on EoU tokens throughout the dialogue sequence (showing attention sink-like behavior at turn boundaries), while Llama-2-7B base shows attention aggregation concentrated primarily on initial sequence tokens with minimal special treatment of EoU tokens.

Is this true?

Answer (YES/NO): NO